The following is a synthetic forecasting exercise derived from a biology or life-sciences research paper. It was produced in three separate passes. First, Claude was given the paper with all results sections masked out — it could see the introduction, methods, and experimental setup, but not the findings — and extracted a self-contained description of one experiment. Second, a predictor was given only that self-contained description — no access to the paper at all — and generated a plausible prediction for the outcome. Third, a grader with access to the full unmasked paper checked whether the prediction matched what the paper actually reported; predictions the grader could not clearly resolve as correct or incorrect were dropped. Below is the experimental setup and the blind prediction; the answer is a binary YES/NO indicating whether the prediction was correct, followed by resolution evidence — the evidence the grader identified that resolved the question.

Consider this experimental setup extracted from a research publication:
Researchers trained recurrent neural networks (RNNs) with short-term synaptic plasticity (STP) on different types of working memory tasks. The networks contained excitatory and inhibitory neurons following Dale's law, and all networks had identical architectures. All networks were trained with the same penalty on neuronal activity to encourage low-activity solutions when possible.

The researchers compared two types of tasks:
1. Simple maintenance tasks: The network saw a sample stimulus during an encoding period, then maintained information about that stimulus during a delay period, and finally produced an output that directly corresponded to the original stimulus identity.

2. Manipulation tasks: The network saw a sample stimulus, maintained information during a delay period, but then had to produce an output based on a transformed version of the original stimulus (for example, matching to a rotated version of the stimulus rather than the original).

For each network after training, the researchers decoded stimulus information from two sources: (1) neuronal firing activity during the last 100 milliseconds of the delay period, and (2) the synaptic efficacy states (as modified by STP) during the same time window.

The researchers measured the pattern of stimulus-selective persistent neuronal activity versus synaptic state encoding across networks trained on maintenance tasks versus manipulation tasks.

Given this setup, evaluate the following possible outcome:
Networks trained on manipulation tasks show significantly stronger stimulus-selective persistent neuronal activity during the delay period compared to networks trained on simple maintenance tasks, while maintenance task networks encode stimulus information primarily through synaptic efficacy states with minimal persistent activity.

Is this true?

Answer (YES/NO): YES